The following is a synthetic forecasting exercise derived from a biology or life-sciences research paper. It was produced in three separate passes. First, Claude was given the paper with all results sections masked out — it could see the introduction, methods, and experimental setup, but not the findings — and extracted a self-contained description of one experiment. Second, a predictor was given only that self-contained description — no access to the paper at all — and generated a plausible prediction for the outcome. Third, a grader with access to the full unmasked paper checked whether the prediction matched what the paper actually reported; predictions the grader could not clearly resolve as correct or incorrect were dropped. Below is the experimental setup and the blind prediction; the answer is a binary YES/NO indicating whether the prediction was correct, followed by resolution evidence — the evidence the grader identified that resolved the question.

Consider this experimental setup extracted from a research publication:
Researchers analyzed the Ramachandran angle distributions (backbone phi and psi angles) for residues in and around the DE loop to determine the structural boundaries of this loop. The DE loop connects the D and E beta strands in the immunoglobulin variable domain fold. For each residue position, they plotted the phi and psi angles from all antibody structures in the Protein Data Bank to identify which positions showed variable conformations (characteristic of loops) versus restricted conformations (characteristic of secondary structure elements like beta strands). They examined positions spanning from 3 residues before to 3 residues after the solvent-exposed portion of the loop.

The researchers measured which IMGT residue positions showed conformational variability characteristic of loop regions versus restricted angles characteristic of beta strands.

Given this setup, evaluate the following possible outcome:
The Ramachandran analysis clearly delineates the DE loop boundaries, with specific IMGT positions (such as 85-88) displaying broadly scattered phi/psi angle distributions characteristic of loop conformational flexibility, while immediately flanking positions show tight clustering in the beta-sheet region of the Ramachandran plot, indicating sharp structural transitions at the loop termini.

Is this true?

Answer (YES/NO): NO